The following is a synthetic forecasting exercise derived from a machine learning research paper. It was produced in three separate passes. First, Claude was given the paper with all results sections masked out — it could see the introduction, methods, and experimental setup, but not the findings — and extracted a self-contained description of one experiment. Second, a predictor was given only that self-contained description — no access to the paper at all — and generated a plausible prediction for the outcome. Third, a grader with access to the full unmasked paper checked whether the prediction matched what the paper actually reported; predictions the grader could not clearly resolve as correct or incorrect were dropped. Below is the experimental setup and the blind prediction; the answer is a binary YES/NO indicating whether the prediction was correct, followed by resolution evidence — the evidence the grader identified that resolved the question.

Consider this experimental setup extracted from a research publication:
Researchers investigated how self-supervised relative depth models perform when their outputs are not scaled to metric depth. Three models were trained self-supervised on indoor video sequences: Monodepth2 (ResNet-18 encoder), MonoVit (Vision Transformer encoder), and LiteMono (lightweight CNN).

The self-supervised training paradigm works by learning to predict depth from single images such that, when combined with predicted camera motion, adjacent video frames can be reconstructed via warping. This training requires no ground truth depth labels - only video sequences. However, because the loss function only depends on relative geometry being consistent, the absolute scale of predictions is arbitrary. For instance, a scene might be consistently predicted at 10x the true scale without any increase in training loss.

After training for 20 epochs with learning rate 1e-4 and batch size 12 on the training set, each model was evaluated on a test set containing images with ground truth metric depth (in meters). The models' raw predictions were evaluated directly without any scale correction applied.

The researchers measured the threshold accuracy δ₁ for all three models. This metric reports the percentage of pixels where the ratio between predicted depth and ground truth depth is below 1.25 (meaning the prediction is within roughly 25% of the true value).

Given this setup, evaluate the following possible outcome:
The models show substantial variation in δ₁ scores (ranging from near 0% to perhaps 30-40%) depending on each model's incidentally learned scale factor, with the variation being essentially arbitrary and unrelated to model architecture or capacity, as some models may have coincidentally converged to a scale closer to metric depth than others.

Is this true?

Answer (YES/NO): NO